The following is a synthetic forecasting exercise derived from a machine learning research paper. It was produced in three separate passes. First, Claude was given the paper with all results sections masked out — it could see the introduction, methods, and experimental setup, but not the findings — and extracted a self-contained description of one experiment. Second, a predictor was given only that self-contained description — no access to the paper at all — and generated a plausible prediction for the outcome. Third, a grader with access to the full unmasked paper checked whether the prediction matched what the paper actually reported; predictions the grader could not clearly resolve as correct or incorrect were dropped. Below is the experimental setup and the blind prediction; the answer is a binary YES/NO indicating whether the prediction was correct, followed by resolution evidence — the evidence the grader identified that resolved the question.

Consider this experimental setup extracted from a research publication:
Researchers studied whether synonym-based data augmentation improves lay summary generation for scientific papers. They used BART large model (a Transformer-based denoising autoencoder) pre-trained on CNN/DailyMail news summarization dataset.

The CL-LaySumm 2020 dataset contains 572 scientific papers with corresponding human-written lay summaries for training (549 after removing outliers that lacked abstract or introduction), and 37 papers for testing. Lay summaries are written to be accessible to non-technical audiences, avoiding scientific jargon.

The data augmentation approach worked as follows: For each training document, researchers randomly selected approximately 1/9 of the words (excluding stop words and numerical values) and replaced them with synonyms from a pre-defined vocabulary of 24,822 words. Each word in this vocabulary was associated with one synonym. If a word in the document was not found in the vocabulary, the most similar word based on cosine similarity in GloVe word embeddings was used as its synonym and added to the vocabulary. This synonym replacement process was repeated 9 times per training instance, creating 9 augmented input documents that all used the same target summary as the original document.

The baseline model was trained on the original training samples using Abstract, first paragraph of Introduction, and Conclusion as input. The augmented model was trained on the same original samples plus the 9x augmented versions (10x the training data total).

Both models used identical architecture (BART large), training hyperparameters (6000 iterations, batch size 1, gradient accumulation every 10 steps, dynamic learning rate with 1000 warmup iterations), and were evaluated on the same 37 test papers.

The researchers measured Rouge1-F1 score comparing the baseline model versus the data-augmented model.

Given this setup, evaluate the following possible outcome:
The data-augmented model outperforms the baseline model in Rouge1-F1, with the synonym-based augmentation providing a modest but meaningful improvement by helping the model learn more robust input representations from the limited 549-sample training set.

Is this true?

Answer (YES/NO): NO